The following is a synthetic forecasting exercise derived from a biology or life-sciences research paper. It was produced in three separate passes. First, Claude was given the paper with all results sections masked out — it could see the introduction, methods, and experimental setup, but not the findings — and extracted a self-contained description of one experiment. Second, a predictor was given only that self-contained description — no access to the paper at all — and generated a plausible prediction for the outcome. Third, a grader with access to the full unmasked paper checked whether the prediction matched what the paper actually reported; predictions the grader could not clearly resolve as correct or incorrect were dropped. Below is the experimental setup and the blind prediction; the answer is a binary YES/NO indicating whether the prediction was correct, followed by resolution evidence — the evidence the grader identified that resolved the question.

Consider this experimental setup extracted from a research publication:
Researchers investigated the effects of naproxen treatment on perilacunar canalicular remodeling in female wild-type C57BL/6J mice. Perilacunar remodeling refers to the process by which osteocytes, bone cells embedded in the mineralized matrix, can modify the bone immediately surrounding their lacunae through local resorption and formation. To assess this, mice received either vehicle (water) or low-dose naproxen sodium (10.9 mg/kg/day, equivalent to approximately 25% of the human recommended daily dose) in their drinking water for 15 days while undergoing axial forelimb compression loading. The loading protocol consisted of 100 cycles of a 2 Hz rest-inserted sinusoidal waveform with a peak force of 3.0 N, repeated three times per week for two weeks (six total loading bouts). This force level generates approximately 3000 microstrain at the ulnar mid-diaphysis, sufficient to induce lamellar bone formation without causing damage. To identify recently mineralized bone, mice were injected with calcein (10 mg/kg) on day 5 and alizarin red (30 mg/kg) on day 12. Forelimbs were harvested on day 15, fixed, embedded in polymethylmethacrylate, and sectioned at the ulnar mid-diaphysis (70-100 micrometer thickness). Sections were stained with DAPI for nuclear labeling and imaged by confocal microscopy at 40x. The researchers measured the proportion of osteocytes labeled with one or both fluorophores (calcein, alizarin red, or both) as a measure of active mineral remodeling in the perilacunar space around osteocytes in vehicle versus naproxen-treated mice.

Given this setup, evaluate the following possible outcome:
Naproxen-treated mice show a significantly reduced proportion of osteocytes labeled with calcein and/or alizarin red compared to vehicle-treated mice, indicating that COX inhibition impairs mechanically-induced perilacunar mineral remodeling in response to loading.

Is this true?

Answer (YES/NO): NO